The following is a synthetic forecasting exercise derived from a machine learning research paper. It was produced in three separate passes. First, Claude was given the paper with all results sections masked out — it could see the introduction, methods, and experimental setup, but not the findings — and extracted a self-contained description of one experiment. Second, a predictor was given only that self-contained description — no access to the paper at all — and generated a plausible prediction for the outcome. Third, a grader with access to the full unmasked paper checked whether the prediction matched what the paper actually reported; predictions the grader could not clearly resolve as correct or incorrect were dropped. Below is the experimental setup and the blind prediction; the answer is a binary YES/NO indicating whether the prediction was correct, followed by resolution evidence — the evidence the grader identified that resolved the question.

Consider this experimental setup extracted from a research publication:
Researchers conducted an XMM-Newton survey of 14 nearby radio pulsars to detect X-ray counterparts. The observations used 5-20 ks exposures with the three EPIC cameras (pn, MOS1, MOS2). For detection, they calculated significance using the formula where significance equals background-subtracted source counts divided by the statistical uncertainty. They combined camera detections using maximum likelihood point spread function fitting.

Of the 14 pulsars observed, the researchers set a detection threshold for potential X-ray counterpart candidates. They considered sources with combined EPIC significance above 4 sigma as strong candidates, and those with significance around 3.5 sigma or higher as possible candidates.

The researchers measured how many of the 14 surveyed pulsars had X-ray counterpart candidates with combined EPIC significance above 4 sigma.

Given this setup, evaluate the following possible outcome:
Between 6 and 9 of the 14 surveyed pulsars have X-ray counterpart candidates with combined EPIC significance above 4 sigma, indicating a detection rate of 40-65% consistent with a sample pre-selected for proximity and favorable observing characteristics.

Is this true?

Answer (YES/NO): NO